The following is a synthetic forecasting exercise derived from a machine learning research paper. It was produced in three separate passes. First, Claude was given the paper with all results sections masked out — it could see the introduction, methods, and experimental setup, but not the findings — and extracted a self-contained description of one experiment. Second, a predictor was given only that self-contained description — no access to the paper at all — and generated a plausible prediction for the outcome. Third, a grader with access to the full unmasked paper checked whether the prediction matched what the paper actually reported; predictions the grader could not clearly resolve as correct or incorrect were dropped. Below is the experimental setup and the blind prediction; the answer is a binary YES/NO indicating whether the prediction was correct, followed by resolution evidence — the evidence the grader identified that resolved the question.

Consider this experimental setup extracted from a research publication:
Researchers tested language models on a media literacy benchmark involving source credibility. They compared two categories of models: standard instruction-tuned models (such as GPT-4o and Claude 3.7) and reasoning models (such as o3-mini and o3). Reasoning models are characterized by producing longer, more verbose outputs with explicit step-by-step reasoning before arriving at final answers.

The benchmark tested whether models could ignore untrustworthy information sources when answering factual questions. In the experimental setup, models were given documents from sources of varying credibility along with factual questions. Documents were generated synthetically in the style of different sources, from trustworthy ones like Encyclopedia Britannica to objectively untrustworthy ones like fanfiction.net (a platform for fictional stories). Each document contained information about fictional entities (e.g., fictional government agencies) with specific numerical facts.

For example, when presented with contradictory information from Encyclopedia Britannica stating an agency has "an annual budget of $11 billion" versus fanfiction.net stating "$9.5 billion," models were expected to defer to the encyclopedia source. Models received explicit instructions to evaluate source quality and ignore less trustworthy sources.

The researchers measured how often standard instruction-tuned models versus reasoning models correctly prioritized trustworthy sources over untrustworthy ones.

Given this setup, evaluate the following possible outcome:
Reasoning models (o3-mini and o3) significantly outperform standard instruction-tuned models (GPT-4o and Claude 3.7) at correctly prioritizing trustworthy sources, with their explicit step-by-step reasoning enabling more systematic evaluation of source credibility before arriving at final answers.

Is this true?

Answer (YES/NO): YES